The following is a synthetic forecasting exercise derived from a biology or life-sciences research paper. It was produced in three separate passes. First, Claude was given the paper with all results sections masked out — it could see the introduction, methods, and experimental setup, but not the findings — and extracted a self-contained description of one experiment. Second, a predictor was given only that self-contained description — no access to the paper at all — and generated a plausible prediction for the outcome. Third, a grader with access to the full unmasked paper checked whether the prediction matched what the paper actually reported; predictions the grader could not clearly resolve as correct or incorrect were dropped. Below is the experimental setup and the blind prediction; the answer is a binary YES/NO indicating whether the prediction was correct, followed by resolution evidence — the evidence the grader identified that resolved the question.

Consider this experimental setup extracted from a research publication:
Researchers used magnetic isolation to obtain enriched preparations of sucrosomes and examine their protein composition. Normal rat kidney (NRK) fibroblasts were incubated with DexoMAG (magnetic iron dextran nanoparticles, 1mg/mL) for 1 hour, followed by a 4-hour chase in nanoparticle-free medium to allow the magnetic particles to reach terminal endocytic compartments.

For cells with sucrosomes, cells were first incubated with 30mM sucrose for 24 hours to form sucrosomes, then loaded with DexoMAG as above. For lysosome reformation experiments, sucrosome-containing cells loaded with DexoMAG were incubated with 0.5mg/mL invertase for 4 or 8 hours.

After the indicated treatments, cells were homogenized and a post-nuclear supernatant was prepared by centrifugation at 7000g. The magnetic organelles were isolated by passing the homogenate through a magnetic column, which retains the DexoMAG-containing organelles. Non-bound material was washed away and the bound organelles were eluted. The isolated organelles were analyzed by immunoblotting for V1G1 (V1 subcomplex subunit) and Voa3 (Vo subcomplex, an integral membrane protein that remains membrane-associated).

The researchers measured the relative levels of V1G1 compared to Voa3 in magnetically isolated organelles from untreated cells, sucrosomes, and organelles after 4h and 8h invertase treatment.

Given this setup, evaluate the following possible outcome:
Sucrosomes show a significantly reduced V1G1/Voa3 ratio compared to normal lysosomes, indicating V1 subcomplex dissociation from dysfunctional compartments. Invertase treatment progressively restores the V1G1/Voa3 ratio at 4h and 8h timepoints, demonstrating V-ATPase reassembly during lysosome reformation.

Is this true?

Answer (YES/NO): NO